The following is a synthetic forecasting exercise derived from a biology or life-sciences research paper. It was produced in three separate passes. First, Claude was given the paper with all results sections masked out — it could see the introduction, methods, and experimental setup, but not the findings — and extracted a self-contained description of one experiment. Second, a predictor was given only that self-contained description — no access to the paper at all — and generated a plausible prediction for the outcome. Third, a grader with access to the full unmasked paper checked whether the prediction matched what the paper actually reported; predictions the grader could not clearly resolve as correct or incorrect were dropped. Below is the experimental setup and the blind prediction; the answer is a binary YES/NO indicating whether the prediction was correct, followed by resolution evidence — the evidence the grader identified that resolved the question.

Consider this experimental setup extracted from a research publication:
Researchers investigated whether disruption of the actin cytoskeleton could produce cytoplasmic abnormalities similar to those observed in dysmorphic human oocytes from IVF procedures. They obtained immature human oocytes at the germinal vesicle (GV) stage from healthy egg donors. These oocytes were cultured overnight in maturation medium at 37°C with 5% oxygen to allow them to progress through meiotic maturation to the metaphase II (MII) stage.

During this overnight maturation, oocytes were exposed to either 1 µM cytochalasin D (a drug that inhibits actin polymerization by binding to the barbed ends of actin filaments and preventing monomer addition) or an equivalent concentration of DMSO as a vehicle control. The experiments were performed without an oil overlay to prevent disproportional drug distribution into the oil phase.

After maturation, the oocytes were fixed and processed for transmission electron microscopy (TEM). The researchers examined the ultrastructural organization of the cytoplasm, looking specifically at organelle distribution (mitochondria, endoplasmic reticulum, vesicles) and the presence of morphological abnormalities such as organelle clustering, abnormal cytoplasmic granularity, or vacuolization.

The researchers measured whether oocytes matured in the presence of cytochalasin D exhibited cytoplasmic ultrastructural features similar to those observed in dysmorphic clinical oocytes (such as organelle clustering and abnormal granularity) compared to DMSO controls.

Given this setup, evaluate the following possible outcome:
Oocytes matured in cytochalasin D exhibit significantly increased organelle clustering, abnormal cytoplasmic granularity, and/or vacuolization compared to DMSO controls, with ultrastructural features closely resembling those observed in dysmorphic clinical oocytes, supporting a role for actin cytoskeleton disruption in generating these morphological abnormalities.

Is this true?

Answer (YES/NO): YES